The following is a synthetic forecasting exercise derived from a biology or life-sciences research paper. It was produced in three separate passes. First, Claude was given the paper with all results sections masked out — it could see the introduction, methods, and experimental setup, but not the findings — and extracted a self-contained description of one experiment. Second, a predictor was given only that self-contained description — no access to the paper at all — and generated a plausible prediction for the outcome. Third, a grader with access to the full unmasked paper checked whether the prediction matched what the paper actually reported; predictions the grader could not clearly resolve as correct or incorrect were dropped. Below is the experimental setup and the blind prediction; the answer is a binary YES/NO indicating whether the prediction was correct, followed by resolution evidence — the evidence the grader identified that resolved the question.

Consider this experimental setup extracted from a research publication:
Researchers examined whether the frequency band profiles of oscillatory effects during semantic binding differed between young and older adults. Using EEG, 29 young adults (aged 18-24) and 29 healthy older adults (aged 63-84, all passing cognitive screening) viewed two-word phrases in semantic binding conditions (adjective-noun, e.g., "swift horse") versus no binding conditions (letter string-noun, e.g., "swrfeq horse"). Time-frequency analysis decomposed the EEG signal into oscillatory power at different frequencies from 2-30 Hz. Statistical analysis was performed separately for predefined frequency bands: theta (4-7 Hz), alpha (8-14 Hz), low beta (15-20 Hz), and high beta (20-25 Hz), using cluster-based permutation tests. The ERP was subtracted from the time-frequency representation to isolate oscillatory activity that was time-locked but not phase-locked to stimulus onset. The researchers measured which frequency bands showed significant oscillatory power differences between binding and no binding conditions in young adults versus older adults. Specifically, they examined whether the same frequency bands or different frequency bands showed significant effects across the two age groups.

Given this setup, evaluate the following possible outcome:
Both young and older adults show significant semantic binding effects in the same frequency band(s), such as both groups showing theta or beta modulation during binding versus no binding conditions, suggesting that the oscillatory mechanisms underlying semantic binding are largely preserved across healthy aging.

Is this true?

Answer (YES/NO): NO